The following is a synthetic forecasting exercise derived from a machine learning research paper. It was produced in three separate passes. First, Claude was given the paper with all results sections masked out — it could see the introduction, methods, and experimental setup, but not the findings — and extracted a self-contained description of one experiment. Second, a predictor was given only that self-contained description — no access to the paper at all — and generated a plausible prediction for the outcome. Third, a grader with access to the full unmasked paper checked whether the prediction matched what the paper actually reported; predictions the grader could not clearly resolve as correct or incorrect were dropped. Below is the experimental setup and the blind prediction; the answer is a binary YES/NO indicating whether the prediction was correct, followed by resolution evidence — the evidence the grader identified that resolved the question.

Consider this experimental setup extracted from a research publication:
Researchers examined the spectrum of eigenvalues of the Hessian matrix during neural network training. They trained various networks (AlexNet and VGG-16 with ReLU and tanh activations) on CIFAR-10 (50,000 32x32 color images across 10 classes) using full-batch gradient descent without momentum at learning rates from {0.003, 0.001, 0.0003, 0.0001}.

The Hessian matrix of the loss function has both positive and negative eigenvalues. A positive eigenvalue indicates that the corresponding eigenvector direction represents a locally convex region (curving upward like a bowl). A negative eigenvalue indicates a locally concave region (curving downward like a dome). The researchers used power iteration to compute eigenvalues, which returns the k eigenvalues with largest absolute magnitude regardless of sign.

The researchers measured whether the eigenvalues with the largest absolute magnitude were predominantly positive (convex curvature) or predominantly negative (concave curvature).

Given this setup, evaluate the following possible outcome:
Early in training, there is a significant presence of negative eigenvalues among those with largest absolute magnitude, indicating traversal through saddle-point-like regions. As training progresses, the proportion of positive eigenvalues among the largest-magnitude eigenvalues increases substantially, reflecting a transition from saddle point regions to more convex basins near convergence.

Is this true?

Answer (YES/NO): NO